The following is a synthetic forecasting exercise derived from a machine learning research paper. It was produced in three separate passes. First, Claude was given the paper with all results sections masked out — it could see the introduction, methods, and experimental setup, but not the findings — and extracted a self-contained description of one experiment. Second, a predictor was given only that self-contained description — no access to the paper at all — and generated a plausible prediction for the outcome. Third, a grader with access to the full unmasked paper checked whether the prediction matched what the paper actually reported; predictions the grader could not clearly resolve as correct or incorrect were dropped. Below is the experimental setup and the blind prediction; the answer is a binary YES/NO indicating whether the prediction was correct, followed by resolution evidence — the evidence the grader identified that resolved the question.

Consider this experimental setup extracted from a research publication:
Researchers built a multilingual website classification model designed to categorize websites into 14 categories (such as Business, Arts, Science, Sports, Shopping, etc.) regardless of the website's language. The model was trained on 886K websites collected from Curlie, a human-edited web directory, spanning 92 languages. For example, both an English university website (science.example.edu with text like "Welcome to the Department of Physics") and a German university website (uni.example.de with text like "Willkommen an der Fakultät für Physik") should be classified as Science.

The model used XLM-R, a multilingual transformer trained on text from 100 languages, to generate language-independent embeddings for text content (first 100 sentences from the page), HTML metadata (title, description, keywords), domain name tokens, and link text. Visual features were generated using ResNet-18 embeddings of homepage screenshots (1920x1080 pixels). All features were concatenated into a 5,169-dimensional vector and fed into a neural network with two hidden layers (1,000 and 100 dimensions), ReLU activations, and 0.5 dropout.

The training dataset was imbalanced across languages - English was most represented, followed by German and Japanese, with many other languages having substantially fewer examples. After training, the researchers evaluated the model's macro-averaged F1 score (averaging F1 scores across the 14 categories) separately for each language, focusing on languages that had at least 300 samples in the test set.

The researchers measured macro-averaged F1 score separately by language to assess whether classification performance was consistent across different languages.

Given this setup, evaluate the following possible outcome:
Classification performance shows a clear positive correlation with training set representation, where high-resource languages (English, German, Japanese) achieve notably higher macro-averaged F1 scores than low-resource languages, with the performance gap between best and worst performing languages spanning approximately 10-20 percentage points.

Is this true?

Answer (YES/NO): NO